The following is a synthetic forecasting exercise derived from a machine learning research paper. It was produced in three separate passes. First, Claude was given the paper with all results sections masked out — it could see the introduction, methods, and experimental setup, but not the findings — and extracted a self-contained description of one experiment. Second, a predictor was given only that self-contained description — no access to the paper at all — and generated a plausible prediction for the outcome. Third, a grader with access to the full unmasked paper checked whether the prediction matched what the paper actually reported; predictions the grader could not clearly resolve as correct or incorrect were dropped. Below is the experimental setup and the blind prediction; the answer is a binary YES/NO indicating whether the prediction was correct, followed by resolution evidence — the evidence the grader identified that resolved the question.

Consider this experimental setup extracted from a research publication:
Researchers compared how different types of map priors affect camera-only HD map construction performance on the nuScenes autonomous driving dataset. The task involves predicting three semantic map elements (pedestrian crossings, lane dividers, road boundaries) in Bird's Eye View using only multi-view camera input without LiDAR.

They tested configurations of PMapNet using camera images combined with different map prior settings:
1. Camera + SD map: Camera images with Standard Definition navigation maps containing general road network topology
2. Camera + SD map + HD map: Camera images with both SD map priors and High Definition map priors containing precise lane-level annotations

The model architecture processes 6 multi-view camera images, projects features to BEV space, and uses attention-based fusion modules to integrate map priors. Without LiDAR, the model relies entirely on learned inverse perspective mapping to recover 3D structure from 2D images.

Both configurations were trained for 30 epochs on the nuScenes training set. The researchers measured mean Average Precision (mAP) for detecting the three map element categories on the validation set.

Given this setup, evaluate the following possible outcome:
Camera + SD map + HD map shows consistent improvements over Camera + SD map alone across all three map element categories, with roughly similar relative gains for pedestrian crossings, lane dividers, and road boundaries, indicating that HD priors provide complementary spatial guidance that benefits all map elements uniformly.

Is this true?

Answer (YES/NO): NO